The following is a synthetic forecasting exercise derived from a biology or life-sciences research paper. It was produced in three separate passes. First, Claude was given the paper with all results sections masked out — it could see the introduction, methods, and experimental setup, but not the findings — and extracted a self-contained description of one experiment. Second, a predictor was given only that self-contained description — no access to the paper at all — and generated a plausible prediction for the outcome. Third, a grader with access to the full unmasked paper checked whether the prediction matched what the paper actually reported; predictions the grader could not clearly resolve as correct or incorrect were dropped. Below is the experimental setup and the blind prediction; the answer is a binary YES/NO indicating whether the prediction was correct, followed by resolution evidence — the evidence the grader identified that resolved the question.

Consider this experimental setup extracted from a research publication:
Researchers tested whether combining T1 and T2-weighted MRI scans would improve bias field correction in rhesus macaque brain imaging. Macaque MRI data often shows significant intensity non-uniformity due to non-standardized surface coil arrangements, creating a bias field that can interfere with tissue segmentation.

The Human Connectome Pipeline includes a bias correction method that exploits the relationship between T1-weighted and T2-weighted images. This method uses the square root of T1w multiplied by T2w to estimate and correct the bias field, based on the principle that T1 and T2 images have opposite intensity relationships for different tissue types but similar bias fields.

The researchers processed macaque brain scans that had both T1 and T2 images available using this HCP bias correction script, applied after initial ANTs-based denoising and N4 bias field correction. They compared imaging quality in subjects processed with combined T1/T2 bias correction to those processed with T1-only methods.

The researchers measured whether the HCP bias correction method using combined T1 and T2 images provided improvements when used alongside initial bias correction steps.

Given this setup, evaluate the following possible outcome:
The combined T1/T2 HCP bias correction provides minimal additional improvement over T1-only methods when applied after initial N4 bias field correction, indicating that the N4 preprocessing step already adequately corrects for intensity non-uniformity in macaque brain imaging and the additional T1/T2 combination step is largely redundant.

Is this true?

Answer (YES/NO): NO